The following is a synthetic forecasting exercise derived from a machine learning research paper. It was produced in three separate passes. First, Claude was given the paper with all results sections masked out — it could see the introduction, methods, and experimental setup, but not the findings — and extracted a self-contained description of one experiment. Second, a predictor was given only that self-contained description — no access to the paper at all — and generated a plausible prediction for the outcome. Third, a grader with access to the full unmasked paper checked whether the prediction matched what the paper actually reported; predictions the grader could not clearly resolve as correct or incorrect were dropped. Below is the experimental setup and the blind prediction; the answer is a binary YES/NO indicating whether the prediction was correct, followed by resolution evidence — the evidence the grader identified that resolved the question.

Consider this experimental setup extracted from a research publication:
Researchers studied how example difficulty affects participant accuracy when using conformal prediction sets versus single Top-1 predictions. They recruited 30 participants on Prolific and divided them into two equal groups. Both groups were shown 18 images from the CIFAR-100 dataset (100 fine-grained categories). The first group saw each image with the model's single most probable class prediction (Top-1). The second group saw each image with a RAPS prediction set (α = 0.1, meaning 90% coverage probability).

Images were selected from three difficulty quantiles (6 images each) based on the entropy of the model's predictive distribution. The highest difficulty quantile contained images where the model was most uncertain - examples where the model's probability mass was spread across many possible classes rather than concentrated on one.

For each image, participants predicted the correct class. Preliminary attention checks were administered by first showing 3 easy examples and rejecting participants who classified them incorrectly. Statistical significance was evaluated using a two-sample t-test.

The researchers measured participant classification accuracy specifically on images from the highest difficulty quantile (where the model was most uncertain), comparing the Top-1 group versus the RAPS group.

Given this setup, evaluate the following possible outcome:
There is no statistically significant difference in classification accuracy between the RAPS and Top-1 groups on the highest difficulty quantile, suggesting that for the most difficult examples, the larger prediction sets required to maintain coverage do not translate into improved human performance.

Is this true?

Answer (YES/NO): YES